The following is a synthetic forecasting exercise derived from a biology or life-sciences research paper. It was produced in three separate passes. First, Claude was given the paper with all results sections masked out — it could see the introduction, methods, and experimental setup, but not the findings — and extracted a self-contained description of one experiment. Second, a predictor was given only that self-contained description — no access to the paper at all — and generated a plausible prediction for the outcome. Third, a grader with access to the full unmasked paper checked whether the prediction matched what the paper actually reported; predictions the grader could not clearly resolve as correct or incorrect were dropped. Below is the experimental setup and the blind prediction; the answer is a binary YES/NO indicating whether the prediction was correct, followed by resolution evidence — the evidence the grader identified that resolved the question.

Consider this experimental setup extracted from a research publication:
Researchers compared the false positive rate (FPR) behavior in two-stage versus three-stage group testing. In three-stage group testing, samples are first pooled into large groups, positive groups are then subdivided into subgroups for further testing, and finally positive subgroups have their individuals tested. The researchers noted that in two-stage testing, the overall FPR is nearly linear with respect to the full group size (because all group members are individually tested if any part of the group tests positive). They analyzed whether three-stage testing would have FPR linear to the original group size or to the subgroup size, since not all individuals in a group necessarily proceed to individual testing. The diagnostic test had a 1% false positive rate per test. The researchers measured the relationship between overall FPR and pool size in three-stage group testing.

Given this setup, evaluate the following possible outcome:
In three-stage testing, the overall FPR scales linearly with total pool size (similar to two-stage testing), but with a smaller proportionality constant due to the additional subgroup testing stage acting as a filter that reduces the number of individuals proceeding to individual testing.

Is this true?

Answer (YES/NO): NO